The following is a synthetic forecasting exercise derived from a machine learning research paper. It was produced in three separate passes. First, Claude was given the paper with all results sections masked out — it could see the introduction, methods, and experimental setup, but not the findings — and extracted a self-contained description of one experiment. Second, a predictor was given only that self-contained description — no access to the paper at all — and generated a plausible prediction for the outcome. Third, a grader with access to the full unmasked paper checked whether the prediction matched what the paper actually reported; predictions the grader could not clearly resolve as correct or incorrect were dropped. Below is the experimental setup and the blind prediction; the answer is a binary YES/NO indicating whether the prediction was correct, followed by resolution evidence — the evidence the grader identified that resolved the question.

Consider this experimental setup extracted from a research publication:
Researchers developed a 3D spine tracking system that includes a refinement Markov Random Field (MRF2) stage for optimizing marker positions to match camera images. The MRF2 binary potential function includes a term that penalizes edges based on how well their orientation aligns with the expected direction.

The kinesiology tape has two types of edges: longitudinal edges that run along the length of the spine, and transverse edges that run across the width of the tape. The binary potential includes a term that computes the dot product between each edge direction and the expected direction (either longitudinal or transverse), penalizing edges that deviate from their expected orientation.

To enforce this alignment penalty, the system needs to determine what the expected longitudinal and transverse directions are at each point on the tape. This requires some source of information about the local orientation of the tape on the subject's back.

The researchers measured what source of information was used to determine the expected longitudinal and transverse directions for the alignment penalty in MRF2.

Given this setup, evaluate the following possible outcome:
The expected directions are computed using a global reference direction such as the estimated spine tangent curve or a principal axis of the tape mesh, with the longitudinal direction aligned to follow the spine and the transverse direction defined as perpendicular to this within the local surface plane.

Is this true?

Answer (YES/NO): YES